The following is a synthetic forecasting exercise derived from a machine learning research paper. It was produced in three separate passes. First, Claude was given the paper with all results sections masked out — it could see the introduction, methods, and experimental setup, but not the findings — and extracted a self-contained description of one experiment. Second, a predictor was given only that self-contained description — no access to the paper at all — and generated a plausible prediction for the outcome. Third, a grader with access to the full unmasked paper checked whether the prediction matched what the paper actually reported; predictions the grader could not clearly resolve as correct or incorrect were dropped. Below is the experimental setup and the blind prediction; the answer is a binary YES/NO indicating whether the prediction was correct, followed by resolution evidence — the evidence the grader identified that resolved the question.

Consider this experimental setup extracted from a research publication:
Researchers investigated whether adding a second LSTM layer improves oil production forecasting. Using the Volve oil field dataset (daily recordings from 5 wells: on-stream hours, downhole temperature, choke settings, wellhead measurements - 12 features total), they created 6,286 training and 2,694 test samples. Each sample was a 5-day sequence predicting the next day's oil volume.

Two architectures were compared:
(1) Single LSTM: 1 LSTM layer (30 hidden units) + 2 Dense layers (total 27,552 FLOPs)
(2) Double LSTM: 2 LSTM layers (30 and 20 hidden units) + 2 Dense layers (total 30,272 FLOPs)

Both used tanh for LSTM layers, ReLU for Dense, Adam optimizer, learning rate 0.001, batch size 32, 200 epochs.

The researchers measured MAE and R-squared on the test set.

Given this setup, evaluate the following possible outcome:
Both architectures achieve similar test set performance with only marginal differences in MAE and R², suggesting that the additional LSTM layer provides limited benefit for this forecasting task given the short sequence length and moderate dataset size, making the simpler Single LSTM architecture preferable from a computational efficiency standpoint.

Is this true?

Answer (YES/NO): NO